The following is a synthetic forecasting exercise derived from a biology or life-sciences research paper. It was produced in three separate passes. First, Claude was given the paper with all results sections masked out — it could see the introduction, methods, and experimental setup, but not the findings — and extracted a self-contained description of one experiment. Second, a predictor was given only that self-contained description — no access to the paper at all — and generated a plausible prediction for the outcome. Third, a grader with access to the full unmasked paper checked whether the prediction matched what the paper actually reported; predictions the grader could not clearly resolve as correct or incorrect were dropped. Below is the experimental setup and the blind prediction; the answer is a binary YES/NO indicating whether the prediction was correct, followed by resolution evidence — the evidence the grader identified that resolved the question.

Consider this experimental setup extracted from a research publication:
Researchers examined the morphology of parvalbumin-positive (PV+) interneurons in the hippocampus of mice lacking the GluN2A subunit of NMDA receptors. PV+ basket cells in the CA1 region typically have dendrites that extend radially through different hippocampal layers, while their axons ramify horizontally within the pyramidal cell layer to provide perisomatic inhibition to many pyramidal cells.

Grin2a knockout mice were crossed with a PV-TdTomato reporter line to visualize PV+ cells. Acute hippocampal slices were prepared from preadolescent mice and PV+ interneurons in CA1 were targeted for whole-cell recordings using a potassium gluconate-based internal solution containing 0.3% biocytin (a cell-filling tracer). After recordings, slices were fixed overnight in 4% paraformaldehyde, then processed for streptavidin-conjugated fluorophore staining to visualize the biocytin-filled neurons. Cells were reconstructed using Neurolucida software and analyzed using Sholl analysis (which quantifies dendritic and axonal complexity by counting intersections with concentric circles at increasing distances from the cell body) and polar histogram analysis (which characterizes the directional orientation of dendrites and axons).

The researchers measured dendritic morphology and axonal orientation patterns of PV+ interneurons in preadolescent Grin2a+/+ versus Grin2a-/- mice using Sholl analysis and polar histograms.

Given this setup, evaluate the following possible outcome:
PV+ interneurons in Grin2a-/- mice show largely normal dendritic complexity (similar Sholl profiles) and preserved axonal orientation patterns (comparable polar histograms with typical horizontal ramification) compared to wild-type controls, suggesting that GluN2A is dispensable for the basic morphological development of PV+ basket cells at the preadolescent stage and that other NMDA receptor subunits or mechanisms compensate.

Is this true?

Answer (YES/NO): YES